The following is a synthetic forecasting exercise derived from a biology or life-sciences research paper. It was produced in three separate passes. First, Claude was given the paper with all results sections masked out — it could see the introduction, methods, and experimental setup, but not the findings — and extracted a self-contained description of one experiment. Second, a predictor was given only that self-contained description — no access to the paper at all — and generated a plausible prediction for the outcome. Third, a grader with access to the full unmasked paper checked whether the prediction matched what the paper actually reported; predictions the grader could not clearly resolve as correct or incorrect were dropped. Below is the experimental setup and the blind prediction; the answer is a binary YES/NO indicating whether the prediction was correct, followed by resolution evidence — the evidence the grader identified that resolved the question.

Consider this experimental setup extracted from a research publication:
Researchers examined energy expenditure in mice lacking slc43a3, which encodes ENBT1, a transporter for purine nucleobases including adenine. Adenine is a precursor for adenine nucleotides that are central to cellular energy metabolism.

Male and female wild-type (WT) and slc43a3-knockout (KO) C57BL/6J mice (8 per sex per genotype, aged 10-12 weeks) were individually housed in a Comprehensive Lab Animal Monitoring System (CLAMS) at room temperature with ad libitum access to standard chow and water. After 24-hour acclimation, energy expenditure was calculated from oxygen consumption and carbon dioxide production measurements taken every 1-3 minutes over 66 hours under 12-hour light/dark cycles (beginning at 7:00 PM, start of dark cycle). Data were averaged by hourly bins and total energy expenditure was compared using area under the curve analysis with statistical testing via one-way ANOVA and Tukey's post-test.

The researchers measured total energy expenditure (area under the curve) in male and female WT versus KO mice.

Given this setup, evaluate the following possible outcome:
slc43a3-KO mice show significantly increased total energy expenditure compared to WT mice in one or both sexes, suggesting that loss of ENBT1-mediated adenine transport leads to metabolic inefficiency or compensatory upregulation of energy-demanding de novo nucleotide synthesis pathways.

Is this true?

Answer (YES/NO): YES